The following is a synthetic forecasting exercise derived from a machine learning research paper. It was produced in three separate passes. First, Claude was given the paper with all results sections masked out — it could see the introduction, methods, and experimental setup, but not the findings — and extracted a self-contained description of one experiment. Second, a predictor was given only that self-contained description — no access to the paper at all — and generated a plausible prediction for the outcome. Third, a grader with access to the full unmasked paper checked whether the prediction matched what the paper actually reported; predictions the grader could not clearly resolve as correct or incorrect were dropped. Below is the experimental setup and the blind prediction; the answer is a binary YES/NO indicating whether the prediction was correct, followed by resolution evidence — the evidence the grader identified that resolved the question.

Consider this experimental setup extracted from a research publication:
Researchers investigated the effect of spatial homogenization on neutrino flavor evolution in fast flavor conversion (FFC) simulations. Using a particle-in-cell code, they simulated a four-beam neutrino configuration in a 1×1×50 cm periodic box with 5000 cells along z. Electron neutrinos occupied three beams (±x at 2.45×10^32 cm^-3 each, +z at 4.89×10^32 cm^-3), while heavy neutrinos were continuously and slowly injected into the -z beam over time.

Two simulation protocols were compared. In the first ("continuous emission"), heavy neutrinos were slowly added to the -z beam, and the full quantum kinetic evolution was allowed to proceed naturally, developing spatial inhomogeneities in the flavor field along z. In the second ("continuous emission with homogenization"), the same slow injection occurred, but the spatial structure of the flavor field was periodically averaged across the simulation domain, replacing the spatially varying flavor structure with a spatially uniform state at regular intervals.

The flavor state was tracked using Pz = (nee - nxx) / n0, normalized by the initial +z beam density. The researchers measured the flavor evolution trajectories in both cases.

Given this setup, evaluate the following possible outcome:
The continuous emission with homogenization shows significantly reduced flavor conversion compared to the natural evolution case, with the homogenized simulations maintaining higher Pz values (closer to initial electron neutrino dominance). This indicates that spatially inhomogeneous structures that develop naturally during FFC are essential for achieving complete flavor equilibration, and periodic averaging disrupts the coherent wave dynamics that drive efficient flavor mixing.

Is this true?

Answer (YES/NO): YES